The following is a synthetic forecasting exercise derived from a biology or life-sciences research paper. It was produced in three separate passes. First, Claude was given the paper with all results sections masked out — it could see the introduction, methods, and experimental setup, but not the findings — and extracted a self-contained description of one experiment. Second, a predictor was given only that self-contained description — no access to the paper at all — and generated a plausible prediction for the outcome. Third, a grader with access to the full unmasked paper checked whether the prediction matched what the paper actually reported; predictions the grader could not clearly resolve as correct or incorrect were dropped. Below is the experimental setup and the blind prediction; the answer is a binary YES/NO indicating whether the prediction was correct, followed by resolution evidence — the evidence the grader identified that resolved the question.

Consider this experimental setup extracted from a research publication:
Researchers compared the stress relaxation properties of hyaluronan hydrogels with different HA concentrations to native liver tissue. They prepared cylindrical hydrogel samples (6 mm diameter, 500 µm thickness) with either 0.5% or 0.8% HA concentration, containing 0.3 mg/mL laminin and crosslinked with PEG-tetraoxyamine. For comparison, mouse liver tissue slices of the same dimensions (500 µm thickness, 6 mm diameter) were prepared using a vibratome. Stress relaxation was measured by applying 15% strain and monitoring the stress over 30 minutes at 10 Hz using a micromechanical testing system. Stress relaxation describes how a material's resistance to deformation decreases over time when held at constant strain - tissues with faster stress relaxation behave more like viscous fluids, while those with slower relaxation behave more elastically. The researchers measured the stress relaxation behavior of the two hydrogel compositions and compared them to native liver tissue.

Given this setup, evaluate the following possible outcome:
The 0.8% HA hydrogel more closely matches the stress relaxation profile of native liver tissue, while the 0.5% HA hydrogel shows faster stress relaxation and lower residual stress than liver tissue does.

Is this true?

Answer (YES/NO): NO